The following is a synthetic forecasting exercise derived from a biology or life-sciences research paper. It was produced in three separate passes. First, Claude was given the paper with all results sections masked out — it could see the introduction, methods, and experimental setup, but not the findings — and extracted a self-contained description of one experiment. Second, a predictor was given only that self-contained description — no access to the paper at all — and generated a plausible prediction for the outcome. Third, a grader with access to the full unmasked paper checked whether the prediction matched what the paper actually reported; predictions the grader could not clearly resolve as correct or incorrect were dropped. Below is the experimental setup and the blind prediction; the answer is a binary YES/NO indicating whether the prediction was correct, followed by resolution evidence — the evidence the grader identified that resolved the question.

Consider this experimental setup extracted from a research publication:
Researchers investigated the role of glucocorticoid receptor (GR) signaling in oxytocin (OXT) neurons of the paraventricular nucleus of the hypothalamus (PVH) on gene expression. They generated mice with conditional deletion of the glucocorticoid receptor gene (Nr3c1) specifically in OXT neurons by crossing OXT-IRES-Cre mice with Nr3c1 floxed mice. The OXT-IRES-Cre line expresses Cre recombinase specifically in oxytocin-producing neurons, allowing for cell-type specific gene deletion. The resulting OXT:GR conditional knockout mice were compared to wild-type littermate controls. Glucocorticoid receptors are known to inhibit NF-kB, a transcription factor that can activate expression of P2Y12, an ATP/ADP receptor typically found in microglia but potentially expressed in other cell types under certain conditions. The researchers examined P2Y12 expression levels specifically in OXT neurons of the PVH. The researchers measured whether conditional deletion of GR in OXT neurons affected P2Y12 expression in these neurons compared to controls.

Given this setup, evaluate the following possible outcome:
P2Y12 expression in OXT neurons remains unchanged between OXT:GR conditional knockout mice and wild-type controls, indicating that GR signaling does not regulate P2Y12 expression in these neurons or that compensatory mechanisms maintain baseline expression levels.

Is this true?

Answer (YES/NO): NO